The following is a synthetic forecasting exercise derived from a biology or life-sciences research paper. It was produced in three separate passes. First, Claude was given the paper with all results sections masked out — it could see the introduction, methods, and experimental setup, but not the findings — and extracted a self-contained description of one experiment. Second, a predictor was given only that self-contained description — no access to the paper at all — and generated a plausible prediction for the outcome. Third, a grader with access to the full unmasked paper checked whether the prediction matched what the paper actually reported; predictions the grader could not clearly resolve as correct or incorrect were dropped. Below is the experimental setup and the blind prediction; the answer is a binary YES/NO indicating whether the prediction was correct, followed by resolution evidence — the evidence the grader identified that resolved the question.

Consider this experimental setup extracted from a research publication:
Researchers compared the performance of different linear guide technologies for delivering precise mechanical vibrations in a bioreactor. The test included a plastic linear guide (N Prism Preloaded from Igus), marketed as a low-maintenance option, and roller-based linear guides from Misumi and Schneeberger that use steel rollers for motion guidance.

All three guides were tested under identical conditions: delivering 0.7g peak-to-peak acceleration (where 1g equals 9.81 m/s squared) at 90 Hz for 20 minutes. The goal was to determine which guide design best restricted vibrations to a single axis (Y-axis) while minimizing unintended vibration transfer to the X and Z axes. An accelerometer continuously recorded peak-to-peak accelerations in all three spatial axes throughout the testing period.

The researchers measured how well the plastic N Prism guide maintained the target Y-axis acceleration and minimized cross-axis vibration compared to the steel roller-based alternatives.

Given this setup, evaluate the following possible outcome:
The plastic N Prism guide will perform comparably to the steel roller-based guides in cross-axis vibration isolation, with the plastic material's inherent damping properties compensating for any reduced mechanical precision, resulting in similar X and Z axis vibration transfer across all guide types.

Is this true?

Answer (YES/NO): NO